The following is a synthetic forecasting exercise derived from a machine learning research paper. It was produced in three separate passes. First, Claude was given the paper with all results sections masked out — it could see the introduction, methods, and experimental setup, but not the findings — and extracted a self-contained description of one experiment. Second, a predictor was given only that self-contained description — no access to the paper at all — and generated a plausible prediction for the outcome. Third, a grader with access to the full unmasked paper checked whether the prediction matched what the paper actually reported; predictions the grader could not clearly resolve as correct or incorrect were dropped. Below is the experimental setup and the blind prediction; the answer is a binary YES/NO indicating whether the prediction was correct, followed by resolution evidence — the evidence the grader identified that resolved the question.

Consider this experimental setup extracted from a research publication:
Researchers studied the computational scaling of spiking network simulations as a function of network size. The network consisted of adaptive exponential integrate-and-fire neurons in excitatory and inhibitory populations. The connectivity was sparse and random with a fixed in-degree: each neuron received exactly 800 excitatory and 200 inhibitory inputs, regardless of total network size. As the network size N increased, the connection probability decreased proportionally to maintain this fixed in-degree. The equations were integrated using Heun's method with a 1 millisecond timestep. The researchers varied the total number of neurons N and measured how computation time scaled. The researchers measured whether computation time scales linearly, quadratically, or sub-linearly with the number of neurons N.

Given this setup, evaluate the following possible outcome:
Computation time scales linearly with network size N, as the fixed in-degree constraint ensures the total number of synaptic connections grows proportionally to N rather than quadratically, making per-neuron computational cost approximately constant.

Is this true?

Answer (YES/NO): YES